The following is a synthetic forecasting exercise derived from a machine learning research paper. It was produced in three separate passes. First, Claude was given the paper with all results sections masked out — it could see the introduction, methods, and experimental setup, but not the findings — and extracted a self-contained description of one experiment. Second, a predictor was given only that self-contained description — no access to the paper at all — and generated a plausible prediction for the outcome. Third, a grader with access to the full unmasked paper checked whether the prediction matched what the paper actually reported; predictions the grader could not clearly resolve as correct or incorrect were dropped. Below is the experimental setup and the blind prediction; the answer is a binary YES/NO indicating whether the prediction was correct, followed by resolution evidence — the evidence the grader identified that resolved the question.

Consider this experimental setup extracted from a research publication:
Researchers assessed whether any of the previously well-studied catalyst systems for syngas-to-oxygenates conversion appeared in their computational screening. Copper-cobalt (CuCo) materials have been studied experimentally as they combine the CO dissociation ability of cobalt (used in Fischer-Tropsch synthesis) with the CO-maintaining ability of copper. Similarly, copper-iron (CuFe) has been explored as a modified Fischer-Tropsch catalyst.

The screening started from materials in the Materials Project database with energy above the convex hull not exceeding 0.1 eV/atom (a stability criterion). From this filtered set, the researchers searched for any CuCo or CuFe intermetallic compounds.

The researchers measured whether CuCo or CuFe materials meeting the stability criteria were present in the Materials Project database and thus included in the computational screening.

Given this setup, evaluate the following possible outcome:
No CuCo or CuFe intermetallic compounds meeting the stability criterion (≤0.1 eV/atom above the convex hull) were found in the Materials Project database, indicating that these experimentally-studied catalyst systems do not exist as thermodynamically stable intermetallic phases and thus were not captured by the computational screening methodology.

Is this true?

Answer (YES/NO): YES